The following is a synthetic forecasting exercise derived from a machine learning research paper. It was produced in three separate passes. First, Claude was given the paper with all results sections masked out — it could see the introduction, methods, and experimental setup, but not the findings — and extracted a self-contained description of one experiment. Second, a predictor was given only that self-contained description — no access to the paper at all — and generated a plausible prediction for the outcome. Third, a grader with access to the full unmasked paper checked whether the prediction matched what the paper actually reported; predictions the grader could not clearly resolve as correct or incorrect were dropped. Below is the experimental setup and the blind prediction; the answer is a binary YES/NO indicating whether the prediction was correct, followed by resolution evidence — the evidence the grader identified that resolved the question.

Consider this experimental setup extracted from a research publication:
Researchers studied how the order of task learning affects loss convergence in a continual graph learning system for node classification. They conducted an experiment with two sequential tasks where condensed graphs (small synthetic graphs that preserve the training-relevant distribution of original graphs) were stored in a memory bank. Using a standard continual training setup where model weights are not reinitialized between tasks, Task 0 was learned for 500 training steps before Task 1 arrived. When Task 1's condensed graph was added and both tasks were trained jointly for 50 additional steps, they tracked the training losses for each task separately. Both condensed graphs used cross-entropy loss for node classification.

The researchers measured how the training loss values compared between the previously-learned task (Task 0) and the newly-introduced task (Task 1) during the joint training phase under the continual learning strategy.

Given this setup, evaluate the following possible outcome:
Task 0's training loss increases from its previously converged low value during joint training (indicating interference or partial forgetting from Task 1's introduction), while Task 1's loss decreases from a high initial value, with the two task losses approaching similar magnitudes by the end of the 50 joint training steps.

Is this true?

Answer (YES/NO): NO